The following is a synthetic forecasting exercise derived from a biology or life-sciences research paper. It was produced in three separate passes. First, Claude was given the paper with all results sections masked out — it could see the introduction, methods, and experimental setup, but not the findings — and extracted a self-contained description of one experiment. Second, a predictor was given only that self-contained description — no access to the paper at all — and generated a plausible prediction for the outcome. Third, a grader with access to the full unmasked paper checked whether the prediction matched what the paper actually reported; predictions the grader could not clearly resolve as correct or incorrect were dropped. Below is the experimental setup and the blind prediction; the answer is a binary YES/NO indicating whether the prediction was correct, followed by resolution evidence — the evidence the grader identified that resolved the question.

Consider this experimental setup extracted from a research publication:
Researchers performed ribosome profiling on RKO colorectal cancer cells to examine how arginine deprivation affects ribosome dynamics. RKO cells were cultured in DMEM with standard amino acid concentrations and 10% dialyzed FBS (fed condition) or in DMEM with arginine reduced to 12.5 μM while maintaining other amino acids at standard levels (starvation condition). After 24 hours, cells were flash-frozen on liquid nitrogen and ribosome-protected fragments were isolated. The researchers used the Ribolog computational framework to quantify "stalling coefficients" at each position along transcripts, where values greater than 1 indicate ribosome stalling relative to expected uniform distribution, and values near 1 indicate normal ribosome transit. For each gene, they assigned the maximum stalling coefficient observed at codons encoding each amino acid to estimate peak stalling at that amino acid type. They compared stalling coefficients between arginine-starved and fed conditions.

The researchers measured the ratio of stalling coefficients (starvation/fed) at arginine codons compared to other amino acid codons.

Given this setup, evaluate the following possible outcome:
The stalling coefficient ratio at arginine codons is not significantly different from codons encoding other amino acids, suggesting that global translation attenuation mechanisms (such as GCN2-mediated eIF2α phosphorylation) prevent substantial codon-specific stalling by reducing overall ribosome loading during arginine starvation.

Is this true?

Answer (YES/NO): NO